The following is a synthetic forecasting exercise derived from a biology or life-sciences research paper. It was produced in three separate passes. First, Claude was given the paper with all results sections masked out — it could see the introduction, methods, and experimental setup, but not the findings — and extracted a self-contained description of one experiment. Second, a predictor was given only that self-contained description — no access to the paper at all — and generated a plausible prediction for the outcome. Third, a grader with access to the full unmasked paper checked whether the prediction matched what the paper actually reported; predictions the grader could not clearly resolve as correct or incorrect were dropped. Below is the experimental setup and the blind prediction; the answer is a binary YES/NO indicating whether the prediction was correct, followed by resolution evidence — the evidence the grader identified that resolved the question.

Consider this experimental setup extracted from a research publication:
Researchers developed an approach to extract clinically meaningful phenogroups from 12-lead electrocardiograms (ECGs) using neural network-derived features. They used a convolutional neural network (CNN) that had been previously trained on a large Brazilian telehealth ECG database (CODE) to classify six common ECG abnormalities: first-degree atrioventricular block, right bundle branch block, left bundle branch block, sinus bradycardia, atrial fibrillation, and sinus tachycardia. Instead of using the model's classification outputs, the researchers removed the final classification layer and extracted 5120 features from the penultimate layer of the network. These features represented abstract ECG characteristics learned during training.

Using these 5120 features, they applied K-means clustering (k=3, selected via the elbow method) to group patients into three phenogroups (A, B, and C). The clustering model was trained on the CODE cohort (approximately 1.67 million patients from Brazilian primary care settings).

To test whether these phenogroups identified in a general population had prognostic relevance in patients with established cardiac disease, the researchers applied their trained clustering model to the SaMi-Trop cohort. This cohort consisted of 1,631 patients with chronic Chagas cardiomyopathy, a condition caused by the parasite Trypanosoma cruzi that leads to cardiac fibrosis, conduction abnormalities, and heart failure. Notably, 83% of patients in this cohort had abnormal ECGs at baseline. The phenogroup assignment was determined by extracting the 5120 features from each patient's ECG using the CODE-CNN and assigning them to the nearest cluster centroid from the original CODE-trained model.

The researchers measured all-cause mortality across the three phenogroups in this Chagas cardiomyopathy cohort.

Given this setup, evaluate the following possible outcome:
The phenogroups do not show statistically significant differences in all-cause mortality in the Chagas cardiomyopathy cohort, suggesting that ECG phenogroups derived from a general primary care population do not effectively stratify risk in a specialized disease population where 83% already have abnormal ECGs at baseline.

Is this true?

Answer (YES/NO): NO